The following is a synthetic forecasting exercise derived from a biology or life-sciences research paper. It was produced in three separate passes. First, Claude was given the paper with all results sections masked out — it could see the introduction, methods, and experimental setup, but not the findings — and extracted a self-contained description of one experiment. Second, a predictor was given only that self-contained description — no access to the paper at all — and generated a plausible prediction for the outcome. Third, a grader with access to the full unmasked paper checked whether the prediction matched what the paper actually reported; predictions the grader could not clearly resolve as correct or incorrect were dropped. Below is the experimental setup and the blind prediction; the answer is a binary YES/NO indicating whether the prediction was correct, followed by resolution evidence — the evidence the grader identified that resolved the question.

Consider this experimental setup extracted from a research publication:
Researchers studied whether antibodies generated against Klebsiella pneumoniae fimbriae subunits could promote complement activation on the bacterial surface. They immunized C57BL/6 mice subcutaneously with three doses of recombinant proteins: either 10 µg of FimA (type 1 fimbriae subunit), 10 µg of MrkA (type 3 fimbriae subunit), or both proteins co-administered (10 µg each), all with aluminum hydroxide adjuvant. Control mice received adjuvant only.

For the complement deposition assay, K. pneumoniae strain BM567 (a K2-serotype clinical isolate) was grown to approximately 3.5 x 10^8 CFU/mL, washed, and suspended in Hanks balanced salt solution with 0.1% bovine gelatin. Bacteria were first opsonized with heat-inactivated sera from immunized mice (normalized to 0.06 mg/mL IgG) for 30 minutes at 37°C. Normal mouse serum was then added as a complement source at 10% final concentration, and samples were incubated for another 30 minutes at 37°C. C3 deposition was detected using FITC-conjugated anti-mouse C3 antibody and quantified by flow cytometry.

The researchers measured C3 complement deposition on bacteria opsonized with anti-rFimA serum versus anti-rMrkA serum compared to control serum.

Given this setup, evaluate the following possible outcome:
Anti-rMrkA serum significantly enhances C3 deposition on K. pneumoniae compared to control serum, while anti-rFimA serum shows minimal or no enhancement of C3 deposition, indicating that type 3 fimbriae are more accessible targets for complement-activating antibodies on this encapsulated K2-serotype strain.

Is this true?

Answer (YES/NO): YES